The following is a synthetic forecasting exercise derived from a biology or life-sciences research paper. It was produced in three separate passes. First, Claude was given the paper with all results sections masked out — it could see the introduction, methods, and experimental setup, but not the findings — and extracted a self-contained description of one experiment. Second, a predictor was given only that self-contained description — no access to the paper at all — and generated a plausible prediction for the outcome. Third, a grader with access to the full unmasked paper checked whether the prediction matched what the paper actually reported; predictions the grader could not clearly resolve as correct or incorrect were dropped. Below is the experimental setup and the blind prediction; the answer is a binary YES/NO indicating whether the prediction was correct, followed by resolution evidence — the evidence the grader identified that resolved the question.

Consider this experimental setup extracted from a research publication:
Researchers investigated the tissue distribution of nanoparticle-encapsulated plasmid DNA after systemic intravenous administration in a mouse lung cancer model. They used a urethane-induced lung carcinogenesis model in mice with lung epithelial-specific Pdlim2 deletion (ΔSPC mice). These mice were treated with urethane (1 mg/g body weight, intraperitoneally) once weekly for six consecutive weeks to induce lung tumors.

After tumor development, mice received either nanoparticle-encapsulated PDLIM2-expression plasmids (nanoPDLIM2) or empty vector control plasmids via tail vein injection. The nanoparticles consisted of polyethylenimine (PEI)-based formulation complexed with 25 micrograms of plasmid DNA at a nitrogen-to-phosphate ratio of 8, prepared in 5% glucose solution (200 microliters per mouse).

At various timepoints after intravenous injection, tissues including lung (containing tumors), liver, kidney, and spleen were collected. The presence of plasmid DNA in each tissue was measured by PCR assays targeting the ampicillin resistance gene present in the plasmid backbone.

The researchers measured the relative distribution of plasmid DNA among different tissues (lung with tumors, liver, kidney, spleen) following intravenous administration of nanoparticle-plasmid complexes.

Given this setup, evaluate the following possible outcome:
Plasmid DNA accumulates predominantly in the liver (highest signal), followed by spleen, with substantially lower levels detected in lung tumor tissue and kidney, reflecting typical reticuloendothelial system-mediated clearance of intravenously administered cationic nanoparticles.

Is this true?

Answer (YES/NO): NO